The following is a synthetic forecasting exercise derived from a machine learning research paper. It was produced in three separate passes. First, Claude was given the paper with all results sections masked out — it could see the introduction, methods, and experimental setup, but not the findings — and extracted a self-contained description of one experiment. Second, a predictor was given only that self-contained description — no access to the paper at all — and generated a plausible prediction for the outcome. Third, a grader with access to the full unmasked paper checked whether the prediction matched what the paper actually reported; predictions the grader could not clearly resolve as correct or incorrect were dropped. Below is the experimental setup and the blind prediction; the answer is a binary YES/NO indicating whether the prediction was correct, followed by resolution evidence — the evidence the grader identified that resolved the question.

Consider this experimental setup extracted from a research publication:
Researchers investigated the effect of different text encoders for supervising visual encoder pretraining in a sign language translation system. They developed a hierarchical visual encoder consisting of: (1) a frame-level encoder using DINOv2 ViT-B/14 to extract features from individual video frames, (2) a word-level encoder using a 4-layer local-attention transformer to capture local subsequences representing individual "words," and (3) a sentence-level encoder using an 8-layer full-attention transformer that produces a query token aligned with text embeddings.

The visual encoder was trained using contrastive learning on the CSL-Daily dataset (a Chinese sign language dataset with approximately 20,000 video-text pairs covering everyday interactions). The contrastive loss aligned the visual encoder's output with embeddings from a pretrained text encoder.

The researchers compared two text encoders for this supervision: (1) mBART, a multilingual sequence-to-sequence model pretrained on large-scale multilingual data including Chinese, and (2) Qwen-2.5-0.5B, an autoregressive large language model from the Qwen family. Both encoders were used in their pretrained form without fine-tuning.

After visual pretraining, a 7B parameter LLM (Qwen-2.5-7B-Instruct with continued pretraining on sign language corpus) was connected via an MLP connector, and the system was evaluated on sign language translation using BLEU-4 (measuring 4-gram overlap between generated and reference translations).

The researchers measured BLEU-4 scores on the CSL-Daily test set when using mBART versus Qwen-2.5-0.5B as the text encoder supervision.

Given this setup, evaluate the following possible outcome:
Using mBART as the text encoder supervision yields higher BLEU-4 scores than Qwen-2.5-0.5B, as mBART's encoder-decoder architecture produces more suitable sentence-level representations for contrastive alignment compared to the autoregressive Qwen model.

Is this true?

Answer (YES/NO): YES